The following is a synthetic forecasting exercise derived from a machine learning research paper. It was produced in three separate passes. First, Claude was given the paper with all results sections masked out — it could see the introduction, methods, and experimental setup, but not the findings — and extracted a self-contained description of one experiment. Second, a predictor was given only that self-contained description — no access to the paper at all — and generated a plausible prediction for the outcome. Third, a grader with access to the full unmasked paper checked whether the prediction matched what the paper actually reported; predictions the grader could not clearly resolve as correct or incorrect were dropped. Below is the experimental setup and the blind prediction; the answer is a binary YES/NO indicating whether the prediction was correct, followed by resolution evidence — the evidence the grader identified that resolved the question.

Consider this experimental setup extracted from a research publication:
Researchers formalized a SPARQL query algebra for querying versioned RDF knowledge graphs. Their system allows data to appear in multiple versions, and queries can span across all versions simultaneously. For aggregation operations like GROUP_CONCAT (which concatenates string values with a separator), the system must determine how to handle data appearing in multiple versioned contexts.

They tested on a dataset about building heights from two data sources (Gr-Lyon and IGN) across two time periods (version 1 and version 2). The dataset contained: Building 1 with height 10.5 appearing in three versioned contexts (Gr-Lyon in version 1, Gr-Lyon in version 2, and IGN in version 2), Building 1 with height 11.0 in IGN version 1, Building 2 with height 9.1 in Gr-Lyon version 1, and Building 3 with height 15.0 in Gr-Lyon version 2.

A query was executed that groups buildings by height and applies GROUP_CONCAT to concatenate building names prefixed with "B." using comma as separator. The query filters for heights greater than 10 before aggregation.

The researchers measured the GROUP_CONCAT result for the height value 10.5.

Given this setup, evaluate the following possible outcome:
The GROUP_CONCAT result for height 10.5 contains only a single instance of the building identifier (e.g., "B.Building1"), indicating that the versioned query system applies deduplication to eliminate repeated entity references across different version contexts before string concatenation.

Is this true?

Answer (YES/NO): NO